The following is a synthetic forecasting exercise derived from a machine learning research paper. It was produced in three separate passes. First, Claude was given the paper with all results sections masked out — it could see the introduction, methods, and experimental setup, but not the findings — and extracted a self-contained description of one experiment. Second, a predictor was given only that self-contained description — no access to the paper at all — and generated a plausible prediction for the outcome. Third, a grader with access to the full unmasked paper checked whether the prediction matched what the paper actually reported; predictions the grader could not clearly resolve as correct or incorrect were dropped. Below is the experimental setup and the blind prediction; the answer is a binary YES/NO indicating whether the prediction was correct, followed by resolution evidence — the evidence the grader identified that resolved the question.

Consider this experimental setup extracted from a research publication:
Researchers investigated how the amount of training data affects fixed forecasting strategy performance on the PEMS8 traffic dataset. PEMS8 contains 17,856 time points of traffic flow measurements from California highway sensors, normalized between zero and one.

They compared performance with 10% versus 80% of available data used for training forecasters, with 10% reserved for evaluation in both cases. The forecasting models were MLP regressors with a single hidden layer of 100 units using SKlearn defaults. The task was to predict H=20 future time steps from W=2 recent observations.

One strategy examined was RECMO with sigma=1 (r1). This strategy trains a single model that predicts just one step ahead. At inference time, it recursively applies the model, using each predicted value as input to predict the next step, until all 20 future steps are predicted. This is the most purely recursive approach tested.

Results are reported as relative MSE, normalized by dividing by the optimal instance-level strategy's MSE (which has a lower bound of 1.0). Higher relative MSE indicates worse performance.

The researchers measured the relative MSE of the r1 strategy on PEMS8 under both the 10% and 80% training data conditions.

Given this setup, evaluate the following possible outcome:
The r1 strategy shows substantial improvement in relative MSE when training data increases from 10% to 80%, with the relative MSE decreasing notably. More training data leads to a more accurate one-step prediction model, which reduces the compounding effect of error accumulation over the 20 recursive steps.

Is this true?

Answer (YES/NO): NO